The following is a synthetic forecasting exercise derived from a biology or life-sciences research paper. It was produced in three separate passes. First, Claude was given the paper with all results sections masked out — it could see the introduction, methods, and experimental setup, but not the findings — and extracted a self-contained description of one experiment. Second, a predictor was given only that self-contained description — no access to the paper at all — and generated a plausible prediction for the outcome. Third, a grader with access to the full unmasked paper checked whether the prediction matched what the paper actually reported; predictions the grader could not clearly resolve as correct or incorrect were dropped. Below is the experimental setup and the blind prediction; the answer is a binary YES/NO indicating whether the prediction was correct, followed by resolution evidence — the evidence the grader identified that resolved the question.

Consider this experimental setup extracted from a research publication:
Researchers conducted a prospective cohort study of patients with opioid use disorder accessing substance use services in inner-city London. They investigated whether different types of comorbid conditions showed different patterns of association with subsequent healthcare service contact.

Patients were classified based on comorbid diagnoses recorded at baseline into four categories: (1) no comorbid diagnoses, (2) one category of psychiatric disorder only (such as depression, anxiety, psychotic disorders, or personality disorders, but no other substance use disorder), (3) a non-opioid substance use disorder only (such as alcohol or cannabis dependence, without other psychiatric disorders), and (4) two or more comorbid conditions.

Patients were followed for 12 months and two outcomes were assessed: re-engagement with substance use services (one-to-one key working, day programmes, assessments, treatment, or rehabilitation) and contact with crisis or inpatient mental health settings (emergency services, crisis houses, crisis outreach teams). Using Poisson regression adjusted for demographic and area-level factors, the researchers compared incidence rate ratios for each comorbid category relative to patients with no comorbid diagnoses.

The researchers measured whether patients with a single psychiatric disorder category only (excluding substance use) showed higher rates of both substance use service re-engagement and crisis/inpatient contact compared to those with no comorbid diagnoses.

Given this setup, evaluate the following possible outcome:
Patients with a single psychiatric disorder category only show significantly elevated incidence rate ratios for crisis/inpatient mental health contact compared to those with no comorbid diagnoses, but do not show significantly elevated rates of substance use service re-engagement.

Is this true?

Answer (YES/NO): YES